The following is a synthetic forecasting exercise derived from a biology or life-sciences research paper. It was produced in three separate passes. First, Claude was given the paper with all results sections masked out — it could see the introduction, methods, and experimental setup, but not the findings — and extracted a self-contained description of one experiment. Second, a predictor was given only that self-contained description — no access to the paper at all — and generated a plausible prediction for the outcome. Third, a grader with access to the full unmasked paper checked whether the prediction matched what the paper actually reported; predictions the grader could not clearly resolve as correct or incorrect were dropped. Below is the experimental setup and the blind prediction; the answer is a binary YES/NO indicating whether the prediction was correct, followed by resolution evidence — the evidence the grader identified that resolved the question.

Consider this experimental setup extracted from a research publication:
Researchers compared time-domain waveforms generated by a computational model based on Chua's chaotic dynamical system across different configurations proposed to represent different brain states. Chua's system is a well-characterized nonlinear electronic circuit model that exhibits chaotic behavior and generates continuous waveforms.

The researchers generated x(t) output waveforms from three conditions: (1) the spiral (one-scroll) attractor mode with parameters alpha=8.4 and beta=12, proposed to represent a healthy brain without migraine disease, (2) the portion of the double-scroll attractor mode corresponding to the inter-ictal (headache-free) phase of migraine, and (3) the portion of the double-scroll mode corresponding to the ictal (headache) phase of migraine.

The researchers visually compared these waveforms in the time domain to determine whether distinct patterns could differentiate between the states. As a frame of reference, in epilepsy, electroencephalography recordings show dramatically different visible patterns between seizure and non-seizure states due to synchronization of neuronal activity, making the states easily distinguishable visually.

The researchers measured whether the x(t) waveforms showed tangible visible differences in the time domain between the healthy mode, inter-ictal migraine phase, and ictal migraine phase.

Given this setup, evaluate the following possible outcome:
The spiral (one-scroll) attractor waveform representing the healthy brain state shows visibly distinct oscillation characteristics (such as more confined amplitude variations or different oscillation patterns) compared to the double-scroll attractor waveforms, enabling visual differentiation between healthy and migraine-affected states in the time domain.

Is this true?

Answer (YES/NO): NO